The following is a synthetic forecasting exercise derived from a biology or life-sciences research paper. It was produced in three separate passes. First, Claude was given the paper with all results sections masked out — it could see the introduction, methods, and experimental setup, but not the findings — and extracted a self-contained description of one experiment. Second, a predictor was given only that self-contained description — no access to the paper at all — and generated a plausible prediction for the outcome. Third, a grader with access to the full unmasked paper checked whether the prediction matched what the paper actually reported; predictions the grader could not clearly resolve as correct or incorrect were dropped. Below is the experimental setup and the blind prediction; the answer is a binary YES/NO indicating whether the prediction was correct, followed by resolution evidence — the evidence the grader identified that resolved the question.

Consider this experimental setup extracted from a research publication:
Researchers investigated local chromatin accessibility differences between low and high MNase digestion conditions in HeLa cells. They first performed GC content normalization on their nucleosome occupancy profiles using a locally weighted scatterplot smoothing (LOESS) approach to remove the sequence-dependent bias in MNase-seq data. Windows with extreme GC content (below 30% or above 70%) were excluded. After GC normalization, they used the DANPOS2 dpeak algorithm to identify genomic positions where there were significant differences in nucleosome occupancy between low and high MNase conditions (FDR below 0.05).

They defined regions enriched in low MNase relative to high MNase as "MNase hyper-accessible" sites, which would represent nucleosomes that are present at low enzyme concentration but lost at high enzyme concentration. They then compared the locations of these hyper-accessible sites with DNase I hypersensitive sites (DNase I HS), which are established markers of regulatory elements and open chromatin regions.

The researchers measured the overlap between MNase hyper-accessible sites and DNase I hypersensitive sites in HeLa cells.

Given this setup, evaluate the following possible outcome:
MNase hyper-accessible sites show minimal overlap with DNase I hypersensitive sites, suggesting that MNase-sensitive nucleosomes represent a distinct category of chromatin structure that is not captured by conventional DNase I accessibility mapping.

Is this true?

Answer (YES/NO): NO